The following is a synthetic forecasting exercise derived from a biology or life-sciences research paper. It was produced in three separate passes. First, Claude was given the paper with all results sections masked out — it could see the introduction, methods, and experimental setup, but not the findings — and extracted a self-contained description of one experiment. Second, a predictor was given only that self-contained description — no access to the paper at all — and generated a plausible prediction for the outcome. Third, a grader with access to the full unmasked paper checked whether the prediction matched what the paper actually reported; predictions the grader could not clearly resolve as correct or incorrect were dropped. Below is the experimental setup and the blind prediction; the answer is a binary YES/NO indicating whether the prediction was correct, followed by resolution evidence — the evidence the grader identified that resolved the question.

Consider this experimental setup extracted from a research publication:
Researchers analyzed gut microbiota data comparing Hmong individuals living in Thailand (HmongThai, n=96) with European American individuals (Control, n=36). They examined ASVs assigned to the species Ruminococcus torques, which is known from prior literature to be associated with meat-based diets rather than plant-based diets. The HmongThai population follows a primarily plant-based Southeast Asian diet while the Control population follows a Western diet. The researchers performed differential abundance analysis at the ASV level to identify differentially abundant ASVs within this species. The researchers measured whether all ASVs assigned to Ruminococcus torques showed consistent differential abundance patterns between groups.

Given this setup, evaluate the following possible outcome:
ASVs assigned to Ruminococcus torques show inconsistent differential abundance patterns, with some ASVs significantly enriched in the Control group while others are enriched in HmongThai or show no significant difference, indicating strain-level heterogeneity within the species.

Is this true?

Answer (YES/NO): YES